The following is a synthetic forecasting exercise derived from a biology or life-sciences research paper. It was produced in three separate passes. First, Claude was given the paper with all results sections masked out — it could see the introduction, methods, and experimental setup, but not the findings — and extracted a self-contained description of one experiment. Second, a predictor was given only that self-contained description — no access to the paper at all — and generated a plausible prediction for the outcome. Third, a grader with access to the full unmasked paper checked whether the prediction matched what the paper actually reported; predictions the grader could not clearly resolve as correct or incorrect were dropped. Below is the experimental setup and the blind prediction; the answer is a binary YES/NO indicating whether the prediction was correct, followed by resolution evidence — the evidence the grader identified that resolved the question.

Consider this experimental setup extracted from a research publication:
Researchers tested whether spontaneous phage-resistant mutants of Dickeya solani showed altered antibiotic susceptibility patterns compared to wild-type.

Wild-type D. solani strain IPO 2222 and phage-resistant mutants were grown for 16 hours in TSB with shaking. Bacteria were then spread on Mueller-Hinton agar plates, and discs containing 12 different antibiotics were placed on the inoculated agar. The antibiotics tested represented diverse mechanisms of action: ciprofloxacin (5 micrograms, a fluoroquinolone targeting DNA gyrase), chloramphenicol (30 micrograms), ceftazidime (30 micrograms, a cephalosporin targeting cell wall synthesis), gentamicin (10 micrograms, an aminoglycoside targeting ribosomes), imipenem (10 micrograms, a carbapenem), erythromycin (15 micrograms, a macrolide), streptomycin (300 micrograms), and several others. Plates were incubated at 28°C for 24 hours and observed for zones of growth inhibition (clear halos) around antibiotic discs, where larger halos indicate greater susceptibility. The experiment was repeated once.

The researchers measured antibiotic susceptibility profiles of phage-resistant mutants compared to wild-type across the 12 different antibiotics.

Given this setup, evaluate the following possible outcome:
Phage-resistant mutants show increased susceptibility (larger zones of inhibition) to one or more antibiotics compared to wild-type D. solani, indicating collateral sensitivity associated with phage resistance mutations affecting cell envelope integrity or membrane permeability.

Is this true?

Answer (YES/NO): NO